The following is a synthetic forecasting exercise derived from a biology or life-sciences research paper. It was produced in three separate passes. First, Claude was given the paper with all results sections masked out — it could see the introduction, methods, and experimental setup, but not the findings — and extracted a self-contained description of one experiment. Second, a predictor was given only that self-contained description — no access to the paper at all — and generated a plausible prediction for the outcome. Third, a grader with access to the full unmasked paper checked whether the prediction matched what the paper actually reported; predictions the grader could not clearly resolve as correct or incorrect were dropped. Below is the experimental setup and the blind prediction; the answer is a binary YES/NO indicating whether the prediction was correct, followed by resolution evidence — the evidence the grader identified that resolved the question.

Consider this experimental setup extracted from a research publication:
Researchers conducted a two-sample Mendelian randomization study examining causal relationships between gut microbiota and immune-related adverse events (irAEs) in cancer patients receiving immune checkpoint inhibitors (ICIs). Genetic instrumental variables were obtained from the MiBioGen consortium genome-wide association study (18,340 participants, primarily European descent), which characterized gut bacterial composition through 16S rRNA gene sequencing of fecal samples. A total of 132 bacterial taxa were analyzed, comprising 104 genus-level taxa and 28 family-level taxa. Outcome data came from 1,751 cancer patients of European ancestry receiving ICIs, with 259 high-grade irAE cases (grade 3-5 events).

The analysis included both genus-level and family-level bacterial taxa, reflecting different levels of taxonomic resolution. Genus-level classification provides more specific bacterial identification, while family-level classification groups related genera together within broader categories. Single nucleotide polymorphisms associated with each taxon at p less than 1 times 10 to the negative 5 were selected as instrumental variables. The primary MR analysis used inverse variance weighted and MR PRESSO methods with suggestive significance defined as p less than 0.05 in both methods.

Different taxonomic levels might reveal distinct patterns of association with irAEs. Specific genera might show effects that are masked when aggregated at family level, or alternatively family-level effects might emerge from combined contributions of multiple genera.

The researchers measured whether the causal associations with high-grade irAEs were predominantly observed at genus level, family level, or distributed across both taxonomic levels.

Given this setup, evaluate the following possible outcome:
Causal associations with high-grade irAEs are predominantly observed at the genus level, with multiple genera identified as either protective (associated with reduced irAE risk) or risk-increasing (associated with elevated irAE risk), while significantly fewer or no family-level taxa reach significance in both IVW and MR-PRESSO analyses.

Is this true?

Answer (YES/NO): YES